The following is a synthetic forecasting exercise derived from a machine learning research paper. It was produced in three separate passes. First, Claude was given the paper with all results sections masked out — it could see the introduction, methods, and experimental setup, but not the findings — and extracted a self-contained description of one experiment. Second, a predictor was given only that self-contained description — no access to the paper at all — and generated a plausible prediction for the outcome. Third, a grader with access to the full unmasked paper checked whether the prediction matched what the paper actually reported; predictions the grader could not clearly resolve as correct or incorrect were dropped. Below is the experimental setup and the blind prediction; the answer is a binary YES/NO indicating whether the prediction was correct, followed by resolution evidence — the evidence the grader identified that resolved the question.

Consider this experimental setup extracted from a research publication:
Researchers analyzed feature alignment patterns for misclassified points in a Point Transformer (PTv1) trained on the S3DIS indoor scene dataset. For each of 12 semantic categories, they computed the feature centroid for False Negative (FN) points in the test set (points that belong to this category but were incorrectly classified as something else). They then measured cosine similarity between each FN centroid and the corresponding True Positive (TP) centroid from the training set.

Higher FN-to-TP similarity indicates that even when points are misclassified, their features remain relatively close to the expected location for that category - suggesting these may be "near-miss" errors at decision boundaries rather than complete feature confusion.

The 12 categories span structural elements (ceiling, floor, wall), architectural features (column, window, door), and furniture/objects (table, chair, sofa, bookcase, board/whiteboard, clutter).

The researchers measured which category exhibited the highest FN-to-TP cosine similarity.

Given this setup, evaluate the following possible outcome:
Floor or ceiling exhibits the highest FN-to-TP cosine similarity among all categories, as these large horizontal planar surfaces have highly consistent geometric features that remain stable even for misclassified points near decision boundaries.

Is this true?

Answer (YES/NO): NO